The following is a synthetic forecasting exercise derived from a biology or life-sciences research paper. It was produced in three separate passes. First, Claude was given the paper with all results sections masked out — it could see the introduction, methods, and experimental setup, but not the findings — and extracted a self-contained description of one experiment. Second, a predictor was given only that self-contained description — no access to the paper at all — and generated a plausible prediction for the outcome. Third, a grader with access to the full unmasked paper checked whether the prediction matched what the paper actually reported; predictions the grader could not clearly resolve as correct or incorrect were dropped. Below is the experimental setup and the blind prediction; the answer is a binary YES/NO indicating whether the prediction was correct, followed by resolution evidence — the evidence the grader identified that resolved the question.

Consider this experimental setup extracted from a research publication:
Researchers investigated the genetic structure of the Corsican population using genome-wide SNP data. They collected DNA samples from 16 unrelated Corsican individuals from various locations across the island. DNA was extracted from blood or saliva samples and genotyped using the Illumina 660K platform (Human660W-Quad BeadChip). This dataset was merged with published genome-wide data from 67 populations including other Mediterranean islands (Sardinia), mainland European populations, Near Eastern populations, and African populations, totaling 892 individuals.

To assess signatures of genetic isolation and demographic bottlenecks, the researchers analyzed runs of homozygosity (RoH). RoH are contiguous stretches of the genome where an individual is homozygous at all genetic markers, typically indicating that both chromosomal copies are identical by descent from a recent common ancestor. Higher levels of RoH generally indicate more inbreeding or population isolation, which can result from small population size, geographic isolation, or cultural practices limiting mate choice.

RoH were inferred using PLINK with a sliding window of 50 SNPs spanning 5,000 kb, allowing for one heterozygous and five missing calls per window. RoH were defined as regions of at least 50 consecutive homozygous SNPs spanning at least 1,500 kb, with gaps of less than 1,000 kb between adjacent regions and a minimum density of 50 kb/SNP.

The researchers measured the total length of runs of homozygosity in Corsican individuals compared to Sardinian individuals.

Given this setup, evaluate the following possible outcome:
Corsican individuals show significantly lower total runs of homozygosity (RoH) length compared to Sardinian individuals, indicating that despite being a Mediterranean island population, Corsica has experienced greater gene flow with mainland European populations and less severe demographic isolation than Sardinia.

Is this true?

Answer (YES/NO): NO